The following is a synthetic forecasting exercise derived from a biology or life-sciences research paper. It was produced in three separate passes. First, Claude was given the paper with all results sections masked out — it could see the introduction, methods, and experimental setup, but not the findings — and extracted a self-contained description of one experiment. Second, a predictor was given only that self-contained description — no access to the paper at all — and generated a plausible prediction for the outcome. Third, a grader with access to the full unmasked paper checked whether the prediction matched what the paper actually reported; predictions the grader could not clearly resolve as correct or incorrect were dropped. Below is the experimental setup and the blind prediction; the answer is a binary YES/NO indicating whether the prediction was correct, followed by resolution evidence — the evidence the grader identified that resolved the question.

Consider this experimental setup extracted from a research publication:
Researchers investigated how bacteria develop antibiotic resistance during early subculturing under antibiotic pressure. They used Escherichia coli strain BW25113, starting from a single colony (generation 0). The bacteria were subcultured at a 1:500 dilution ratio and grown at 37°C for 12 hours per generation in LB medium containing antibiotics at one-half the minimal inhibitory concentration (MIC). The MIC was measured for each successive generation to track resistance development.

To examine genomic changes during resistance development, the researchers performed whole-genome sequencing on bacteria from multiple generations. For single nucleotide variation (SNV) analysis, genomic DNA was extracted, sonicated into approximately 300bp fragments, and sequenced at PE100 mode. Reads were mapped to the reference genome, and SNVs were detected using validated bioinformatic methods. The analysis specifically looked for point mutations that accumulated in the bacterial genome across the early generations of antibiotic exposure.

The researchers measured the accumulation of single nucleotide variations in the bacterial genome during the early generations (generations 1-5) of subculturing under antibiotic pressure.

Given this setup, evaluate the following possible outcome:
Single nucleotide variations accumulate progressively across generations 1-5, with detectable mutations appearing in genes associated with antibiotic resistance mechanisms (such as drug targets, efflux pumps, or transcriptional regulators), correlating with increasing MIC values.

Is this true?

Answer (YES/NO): NO